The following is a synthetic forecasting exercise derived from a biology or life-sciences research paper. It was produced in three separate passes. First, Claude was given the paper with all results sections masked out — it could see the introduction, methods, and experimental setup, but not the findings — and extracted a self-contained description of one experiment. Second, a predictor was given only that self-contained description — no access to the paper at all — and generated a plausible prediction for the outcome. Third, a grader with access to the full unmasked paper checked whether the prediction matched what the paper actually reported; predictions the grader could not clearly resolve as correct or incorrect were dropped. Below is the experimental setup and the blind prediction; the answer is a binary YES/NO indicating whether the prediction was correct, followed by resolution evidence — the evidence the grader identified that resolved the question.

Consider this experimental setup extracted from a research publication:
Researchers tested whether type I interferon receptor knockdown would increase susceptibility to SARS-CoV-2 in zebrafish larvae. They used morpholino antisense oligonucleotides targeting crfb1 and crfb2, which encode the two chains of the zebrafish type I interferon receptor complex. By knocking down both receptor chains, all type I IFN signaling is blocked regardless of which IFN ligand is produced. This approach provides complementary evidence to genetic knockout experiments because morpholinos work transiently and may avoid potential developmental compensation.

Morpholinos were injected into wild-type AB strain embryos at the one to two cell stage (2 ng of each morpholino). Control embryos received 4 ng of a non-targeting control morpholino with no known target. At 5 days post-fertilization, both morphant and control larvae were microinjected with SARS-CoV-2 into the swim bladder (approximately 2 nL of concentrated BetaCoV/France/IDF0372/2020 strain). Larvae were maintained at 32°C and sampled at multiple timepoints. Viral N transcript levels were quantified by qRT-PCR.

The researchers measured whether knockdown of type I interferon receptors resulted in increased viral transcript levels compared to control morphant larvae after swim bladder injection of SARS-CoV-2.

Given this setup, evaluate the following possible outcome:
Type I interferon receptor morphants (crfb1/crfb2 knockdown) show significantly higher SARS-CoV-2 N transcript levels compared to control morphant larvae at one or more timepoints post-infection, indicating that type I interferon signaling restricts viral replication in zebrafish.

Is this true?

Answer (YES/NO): NO